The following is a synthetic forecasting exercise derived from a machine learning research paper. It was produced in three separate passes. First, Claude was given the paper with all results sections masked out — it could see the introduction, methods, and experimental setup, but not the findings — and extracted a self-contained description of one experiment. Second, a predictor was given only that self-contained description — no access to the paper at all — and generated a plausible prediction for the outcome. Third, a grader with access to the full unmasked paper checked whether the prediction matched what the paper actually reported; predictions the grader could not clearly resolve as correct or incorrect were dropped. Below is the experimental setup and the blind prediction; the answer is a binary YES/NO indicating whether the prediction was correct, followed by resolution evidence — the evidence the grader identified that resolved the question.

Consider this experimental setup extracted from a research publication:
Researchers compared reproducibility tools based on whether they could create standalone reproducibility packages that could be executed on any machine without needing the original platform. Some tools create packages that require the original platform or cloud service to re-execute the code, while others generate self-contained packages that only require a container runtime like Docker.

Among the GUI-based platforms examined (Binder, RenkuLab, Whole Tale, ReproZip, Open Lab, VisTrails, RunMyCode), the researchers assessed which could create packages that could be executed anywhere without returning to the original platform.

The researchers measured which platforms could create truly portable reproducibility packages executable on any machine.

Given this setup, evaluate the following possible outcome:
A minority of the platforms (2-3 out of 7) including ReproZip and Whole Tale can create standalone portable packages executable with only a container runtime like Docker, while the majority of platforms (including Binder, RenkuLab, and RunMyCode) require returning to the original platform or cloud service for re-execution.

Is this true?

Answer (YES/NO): NO